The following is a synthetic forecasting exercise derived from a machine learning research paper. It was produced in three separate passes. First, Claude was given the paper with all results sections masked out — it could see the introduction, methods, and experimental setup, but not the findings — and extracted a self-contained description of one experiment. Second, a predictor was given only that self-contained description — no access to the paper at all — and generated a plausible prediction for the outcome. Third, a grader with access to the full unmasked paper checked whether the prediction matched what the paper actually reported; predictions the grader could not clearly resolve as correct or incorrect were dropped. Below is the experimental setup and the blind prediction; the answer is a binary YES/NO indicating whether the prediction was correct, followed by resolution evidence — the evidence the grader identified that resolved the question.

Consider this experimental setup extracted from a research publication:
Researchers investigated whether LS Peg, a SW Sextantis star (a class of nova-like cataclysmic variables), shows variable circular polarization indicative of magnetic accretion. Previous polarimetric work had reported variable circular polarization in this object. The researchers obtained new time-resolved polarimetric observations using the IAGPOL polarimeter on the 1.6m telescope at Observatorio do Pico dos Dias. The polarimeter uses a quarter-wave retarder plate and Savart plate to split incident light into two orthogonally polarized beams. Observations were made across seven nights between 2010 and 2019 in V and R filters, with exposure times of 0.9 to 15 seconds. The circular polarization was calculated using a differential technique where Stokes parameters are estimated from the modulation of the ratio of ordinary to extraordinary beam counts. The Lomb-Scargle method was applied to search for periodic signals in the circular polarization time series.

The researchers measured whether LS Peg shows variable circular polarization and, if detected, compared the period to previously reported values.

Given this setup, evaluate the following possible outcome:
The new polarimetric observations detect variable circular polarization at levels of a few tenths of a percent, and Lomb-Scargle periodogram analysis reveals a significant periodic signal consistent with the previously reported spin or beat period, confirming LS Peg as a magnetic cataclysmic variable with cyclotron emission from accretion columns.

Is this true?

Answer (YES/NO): NO